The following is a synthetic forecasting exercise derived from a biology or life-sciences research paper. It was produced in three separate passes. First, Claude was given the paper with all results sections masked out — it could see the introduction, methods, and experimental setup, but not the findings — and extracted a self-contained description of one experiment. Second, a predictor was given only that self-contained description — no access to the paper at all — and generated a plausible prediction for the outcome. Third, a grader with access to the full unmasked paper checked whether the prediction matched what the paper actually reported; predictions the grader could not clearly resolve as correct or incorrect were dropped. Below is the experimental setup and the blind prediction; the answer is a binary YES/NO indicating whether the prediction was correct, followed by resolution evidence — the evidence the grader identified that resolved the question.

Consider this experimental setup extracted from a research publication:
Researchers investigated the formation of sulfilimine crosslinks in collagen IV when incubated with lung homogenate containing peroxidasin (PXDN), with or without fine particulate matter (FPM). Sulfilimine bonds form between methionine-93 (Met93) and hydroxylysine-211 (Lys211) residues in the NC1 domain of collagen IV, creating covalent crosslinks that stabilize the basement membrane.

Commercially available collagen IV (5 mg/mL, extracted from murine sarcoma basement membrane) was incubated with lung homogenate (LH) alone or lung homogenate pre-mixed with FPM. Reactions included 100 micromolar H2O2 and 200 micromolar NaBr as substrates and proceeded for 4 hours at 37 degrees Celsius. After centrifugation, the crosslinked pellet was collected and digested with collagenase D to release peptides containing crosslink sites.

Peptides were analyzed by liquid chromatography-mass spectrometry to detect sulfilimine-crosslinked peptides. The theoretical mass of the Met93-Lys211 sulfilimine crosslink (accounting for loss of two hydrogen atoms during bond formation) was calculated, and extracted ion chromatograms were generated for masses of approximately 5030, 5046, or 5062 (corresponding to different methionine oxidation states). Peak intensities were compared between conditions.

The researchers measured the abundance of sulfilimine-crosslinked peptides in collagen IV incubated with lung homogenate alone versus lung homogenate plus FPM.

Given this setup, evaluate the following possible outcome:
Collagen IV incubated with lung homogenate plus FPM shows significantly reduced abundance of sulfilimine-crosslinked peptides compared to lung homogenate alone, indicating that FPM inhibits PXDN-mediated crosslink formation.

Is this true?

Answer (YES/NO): NO